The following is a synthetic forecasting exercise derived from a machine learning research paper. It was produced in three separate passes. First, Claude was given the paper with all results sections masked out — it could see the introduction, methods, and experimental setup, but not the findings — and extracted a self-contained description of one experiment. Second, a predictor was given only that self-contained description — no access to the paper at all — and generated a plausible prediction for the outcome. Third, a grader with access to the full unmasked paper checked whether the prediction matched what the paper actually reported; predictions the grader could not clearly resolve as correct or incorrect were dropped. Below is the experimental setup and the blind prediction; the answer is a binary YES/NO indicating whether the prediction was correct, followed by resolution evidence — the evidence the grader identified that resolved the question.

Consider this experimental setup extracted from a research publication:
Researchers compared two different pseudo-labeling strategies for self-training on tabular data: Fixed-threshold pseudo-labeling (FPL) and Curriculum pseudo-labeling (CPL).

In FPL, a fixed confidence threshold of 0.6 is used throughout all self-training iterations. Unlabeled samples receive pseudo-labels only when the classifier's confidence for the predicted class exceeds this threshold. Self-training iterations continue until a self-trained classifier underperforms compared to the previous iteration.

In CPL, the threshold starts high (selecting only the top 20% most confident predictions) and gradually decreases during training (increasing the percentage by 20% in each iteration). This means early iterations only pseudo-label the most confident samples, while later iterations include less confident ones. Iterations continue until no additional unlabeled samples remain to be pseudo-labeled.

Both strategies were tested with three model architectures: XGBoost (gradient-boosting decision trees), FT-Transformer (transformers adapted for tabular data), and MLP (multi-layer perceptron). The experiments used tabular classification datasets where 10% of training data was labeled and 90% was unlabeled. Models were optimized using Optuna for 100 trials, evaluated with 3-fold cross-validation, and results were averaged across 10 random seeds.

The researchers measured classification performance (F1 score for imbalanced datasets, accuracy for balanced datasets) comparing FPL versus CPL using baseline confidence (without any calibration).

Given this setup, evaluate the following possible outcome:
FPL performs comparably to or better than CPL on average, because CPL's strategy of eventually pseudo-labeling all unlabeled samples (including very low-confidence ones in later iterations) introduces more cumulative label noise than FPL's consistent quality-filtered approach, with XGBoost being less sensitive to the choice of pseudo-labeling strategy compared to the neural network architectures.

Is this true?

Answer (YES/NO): NO